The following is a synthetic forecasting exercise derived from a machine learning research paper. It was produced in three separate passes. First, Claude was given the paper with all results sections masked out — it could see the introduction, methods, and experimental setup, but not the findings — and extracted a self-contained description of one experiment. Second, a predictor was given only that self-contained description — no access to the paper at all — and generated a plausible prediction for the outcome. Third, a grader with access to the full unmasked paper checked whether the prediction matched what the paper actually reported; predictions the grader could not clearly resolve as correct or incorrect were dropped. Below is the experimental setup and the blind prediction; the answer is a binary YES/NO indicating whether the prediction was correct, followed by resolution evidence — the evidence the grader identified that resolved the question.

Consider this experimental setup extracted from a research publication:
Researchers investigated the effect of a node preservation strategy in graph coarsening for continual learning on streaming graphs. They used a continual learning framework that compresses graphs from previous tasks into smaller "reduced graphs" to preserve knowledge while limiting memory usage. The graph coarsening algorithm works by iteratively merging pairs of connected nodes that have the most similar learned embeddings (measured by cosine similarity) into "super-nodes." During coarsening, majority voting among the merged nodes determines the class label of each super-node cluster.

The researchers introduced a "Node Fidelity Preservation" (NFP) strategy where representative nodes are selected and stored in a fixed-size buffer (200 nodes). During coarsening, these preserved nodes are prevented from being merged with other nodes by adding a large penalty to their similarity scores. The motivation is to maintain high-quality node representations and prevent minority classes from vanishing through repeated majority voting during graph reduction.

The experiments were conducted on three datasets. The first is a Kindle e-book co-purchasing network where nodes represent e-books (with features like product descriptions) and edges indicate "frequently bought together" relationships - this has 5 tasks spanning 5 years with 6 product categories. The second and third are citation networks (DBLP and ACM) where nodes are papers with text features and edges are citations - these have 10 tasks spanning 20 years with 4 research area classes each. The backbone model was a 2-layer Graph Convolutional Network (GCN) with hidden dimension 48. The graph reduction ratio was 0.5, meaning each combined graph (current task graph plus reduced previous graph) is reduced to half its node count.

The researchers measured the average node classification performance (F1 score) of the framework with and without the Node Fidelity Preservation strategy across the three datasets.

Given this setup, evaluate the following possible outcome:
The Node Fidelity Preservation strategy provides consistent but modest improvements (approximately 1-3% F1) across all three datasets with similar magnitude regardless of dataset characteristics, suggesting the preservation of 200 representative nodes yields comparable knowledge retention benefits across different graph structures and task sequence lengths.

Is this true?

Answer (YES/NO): NO